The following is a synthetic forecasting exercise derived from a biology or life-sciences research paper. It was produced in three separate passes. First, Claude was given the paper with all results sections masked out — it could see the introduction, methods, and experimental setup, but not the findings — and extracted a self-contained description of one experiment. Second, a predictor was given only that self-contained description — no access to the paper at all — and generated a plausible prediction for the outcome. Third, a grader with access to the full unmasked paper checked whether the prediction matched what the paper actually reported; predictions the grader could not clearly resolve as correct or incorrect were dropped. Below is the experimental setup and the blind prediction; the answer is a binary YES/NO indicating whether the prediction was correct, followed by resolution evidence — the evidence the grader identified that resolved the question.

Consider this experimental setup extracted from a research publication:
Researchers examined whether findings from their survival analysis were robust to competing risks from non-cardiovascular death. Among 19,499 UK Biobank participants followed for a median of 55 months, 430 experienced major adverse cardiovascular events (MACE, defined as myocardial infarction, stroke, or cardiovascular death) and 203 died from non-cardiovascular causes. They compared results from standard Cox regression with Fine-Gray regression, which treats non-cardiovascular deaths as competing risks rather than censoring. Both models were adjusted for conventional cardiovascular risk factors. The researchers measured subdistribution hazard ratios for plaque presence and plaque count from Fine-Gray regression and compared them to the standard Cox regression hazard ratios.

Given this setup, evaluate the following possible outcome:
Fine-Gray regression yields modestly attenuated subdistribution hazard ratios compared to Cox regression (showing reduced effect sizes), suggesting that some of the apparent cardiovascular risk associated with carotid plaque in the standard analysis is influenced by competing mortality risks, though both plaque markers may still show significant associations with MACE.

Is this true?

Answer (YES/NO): NO